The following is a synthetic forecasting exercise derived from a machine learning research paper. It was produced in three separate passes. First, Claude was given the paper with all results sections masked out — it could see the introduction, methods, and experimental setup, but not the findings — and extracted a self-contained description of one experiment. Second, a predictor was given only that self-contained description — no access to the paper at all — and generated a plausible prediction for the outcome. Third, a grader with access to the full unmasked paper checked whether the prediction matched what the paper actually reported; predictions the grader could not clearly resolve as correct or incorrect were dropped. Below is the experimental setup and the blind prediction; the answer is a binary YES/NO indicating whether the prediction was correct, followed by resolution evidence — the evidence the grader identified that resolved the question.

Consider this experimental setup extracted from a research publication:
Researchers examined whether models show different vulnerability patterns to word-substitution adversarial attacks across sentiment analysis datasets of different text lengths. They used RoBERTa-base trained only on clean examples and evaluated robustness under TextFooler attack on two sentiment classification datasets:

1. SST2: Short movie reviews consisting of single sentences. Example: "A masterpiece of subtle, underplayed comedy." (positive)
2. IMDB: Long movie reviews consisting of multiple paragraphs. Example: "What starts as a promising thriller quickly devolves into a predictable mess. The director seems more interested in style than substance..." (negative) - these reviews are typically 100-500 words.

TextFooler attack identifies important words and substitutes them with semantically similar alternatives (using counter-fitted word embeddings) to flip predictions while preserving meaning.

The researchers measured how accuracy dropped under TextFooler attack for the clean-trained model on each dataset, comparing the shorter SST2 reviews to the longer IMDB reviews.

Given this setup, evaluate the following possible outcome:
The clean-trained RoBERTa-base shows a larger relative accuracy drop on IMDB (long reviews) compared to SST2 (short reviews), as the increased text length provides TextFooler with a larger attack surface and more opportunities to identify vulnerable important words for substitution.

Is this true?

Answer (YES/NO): NO